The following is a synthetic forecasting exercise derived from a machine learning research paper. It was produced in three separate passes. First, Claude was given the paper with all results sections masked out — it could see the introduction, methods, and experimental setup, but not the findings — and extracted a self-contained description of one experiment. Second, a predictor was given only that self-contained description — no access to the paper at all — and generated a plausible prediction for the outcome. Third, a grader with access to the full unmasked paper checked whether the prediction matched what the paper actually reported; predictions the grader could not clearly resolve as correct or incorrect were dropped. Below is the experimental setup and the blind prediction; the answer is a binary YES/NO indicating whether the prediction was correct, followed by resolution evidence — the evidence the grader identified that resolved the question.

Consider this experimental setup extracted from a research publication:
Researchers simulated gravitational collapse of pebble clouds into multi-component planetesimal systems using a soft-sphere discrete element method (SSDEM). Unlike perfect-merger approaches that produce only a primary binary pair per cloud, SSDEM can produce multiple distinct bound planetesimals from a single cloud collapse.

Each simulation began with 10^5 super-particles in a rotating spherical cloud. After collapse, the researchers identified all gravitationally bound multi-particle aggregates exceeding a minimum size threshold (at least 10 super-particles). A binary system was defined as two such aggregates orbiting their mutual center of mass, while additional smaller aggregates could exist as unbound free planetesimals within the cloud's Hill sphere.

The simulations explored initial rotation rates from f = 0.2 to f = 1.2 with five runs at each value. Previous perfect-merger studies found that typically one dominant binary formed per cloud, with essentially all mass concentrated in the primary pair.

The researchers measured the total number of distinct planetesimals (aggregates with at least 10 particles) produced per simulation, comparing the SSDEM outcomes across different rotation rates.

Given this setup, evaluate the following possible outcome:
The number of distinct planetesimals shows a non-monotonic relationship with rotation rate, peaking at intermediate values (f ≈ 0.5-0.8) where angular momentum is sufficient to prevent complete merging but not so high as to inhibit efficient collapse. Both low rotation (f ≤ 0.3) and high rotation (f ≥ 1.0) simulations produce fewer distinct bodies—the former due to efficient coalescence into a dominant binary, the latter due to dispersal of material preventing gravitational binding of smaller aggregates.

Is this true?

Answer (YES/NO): NO